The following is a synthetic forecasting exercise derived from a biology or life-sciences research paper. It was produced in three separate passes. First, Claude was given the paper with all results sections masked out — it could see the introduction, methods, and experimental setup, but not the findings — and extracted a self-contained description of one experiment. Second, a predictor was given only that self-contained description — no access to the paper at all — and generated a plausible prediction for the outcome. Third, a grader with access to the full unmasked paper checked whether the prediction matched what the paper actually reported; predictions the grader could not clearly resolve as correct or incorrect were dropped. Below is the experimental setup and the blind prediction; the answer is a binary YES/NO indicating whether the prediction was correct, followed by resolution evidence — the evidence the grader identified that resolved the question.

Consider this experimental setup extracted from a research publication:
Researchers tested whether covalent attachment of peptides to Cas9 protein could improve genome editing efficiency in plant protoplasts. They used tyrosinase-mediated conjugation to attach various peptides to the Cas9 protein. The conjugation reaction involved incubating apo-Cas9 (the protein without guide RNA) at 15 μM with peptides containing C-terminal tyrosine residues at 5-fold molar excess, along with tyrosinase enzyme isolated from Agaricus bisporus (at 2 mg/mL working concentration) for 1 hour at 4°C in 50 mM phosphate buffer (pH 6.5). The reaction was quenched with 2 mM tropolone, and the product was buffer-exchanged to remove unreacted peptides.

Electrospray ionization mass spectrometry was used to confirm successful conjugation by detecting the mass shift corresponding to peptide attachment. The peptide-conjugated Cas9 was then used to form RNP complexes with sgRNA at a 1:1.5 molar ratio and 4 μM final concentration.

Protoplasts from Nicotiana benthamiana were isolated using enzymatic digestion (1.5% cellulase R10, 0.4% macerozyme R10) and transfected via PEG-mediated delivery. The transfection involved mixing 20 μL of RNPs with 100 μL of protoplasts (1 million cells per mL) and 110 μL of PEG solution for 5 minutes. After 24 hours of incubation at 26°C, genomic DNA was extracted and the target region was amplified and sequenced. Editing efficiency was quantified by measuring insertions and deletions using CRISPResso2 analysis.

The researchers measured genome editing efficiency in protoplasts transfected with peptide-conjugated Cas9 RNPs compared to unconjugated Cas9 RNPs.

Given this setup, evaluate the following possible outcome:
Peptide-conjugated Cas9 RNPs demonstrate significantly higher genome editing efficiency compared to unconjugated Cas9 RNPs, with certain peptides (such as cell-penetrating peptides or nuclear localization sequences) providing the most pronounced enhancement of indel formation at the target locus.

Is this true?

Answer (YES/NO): NO